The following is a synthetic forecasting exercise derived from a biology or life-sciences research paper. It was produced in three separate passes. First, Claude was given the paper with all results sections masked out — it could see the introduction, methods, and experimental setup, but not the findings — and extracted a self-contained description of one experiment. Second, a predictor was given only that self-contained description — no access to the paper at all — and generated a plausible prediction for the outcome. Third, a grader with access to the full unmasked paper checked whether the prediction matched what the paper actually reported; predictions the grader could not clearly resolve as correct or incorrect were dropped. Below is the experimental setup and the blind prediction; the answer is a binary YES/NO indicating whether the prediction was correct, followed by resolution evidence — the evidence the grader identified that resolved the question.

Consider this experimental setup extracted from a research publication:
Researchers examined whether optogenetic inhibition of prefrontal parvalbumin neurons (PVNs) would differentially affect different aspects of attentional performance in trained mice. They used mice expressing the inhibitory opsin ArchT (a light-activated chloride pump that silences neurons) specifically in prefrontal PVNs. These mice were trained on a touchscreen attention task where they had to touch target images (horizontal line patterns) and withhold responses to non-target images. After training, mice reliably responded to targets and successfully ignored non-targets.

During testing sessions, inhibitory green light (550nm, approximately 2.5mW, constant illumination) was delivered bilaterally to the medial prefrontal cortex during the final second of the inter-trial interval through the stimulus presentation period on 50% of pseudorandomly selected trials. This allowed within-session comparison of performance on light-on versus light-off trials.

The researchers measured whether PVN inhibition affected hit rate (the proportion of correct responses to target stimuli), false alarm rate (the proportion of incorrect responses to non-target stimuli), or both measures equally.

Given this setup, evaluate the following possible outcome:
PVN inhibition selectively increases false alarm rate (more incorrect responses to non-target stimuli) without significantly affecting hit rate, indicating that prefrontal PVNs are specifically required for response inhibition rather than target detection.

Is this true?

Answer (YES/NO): NO